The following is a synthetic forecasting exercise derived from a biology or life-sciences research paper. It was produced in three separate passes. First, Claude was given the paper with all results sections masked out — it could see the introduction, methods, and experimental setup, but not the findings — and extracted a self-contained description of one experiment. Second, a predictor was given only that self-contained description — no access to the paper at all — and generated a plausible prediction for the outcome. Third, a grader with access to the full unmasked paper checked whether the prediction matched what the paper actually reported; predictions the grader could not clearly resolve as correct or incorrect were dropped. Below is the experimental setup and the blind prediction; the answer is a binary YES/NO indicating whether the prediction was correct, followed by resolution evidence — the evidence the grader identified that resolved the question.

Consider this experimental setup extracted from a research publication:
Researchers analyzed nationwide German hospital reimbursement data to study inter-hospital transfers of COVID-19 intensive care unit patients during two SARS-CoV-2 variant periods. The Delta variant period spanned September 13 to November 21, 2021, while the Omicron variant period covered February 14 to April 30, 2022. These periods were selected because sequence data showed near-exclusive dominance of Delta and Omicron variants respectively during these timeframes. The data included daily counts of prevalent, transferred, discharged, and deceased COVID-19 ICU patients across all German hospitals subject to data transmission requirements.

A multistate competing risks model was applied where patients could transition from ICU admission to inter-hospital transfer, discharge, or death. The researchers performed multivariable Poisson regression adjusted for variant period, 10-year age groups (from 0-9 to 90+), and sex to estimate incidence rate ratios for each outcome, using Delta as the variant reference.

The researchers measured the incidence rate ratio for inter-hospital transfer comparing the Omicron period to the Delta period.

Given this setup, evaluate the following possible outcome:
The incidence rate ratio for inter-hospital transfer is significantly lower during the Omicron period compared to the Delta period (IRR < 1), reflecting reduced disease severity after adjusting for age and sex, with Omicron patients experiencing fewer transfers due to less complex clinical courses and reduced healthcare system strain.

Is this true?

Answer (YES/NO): NO